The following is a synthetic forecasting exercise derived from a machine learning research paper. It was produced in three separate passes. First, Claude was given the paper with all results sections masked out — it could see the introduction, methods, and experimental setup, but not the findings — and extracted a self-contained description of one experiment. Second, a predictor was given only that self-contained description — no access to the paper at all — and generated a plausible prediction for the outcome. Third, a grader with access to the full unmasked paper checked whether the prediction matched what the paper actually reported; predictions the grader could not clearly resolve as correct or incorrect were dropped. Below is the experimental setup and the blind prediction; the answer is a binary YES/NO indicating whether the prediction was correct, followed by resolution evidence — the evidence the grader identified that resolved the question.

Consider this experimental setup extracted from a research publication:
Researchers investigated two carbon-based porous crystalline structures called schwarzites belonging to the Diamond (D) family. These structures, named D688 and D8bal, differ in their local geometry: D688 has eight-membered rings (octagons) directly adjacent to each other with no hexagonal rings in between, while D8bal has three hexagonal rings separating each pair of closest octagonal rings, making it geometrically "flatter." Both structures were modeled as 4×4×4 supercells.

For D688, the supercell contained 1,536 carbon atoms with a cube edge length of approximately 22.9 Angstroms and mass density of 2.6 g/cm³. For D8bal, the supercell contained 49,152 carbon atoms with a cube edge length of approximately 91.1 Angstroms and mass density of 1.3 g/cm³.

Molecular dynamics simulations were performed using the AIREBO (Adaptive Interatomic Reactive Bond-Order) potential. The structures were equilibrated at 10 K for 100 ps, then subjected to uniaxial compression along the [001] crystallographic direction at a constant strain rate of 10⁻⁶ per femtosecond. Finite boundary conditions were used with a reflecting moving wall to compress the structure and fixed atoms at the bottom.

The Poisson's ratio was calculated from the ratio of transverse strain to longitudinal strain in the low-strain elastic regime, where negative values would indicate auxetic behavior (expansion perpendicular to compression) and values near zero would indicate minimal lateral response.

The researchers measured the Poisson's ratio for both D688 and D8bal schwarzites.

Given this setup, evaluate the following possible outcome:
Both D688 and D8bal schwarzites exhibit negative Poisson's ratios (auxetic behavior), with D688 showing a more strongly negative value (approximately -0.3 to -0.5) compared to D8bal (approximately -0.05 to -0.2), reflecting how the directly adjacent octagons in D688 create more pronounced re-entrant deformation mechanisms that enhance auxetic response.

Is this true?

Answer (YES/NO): NO